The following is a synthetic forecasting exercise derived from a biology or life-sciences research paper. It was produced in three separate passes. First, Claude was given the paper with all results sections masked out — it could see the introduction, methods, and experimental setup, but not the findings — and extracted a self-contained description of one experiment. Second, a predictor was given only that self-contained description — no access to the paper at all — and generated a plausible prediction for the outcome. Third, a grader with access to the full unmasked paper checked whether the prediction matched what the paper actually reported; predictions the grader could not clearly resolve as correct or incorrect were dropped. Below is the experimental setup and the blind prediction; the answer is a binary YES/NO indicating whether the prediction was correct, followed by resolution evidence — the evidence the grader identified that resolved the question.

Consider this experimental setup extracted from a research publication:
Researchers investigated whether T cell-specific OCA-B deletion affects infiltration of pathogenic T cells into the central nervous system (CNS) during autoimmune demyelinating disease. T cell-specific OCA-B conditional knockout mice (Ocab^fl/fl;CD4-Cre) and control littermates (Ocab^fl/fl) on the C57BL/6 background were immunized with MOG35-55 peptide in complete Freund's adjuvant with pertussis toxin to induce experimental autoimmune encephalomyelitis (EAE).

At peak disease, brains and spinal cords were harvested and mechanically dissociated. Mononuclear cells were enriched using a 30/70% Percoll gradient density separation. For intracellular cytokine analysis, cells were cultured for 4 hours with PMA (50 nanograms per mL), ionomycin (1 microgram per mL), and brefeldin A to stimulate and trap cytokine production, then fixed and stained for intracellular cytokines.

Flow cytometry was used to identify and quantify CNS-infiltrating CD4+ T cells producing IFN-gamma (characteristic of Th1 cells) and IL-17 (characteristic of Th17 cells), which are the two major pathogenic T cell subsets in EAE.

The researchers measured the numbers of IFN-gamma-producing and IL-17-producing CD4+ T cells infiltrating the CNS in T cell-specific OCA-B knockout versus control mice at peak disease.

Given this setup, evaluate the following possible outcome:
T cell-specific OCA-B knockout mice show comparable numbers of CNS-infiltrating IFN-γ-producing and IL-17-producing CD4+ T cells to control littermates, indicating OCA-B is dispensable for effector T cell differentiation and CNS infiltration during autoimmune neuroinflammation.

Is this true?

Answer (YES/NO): NO